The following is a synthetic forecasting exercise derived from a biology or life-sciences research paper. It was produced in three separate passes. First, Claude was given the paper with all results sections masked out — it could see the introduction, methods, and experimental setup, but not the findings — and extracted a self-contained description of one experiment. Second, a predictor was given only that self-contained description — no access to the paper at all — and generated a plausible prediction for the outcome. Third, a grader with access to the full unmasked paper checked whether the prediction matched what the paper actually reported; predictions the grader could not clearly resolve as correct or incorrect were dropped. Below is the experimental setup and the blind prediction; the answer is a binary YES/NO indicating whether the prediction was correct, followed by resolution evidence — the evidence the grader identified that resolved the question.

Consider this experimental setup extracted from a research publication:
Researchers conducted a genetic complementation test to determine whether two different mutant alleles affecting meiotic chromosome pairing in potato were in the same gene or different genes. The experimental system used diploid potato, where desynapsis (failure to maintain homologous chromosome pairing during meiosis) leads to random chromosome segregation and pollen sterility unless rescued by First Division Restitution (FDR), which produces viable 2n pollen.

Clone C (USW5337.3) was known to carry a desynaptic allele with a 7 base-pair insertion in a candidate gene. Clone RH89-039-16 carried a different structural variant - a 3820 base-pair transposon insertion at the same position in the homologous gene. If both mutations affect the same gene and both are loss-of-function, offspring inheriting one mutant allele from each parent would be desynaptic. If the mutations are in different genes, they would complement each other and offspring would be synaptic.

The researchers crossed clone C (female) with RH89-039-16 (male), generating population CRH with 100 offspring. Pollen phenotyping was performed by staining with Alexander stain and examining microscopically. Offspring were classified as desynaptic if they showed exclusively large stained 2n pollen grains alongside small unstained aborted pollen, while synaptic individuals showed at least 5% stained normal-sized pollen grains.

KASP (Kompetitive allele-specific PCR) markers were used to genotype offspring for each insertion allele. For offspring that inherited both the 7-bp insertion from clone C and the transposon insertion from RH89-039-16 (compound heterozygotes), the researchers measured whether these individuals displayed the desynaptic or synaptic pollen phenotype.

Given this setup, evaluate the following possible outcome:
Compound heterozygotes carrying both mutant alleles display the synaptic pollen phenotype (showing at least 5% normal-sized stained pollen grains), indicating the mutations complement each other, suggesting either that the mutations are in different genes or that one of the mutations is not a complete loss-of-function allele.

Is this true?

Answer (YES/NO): NO